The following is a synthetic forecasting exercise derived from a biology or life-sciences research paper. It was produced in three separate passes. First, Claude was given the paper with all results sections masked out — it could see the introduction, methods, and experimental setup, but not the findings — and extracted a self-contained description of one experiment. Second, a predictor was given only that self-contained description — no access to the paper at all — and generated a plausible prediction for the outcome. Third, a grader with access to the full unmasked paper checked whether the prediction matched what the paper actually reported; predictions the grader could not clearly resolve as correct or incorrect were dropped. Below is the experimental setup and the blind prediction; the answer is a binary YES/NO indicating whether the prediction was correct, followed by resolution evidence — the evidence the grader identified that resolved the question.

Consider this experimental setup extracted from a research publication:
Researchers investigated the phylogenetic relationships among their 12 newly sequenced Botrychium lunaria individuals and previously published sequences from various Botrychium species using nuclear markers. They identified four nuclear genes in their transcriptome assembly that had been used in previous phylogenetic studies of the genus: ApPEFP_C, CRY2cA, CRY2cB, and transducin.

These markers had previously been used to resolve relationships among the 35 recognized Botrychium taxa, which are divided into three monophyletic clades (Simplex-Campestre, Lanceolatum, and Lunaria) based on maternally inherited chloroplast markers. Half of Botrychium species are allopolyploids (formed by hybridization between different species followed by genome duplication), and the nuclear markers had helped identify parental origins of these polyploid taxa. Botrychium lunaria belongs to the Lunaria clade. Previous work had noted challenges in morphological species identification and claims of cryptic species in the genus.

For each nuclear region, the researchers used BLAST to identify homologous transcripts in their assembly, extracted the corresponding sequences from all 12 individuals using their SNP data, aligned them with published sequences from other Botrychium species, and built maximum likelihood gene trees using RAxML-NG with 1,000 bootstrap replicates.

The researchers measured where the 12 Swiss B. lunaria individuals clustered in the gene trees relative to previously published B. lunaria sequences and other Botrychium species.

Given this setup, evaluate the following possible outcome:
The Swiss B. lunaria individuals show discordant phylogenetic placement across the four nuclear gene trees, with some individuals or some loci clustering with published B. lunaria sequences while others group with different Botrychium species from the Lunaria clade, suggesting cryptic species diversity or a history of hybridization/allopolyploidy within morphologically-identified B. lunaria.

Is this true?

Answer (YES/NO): NO